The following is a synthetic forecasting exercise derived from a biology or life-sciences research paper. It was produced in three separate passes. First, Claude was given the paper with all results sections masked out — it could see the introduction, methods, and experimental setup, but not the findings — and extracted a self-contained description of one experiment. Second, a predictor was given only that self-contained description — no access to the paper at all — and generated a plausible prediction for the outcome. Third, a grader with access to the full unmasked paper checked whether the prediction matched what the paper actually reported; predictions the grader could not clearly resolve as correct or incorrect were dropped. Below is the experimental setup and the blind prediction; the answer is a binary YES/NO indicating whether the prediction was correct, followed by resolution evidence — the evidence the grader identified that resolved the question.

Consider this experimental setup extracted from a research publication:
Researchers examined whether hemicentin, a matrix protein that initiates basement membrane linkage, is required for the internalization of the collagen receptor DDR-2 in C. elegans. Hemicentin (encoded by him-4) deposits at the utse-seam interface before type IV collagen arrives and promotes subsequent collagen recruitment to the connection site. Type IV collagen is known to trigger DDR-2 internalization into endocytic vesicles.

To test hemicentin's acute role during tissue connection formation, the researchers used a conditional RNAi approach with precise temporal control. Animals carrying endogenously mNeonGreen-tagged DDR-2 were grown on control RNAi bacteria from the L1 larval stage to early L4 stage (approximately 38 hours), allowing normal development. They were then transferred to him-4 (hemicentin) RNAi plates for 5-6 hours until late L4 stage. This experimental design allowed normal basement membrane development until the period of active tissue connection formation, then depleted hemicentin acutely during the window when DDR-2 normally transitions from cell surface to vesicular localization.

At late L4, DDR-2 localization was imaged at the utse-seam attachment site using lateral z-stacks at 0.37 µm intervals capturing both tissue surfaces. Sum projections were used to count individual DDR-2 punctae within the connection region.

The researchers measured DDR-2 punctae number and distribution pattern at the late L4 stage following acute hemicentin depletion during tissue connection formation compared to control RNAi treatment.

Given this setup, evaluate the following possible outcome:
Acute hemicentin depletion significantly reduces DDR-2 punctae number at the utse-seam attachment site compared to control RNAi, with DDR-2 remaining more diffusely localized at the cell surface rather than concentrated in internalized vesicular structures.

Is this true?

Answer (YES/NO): NO